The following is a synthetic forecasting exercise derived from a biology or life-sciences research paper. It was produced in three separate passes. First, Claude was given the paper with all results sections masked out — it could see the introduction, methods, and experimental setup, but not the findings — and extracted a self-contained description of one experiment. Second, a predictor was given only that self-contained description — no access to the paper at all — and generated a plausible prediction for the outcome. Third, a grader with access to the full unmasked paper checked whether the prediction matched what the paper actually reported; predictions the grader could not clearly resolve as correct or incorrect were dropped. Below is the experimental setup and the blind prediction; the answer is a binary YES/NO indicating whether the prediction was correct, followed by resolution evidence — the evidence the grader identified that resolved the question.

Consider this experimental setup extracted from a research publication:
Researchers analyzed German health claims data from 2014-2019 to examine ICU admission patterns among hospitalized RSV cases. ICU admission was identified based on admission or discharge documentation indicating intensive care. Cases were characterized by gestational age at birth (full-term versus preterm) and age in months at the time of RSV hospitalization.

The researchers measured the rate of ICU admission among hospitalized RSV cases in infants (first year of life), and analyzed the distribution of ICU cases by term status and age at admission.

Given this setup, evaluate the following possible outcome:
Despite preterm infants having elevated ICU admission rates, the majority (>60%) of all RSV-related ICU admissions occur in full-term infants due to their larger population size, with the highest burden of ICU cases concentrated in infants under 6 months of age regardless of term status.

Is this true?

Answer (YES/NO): NO